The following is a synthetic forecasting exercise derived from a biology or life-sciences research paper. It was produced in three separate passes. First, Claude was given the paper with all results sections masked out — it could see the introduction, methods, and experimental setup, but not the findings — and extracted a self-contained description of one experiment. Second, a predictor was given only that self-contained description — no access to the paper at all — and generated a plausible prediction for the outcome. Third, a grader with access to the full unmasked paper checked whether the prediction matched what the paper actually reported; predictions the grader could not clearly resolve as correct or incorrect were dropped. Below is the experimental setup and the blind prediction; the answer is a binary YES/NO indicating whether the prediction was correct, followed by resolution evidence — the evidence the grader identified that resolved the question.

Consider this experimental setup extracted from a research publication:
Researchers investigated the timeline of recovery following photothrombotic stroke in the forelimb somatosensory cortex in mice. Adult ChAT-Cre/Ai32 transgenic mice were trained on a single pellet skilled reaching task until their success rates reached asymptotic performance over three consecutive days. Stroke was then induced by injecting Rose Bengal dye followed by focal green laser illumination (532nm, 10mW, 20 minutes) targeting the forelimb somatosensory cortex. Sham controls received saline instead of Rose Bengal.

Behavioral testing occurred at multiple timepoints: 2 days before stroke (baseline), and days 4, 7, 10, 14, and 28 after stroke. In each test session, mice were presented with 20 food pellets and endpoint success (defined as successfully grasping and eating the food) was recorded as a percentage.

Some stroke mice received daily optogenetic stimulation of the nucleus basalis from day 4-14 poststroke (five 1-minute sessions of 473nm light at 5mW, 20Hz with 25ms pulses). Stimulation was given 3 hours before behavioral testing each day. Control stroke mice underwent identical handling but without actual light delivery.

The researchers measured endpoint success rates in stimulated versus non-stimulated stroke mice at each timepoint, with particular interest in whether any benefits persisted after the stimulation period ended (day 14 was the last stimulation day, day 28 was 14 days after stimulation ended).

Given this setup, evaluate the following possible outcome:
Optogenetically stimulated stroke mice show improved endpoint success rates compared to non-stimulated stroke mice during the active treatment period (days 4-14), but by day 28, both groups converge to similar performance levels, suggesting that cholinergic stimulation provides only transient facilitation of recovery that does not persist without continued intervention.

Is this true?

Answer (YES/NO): NO